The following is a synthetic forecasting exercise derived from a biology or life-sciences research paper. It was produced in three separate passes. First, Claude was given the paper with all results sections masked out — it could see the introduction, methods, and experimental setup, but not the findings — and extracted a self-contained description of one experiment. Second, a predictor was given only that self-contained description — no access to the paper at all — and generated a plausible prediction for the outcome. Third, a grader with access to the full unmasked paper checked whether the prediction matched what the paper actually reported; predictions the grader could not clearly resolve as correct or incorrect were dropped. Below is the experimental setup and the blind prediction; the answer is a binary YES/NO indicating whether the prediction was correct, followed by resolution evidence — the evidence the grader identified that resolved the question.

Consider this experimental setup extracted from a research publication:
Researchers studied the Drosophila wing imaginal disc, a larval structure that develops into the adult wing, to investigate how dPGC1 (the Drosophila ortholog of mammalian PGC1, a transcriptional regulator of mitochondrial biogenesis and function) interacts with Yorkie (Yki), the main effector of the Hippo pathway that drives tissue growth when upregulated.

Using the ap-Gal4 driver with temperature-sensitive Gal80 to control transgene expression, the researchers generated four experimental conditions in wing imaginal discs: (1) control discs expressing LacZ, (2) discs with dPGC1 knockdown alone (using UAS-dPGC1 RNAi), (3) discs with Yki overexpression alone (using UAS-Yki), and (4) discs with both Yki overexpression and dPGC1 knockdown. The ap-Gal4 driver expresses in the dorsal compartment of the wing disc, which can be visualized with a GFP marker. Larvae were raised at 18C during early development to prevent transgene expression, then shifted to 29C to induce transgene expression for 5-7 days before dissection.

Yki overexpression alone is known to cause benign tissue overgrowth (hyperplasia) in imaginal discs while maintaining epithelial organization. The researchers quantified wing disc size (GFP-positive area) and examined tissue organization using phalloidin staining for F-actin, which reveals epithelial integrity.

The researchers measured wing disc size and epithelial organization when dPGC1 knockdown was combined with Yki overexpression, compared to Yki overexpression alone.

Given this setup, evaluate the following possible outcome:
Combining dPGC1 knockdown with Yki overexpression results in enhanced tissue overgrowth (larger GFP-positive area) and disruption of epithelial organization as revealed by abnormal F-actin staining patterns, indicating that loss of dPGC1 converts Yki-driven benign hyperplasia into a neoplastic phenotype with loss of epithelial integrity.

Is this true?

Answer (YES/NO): YES